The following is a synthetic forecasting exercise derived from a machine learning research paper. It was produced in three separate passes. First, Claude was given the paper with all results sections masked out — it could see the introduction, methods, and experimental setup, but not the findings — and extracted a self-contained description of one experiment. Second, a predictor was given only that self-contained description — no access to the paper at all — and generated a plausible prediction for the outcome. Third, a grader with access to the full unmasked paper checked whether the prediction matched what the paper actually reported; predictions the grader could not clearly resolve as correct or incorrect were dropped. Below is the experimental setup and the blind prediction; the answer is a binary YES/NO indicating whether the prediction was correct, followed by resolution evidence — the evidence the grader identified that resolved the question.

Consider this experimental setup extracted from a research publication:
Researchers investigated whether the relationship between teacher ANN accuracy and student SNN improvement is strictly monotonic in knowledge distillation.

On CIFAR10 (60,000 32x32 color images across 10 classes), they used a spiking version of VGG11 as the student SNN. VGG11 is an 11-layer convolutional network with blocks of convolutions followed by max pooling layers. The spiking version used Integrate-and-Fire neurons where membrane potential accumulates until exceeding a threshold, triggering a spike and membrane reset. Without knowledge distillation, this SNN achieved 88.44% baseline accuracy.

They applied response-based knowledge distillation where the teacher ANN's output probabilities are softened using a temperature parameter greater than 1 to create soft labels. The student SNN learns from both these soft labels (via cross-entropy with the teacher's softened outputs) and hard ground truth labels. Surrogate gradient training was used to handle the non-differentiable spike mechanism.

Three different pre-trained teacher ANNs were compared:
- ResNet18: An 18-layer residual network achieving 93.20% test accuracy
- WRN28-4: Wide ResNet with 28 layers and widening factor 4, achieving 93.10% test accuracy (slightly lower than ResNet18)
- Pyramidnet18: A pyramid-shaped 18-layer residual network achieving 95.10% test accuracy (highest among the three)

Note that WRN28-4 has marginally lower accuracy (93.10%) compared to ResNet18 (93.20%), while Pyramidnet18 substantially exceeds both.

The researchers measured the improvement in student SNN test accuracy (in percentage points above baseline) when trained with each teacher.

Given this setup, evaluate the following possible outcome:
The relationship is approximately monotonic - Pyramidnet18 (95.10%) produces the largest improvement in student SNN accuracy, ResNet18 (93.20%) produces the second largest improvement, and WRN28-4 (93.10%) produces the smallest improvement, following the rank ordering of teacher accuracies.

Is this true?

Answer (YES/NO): NO